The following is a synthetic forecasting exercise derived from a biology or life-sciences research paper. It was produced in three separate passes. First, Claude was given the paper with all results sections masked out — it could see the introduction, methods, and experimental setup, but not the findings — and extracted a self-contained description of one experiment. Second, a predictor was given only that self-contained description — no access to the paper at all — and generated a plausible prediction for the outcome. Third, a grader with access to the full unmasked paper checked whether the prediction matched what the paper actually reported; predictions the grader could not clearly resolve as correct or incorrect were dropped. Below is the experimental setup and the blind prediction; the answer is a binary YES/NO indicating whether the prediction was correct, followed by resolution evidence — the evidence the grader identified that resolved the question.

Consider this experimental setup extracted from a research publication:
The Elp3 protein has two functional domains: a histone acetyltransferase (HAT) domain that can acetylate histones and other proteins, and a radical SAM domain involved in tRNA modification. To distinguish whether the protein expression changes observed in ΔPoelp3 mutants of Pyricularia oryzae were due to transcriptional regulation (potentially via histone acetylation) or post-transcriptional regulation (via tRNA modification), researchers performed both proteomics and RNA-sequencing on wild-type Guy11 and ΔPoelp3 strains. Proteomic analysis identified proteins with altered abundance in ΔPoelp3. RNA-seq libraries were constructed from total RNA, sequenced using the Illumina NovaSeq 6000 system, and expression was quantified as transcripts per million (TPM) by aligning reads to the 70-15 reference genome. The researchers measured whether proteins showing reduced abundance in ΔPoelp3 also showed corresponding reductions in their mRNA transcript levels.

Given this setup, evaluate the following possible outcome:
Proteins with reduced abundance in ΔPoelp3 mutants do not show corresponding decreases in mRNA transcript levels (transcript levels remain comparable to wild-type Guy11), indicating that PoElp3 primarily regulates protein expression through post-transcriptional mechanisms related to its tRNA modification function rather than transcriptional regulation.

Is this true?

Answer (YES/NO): YES